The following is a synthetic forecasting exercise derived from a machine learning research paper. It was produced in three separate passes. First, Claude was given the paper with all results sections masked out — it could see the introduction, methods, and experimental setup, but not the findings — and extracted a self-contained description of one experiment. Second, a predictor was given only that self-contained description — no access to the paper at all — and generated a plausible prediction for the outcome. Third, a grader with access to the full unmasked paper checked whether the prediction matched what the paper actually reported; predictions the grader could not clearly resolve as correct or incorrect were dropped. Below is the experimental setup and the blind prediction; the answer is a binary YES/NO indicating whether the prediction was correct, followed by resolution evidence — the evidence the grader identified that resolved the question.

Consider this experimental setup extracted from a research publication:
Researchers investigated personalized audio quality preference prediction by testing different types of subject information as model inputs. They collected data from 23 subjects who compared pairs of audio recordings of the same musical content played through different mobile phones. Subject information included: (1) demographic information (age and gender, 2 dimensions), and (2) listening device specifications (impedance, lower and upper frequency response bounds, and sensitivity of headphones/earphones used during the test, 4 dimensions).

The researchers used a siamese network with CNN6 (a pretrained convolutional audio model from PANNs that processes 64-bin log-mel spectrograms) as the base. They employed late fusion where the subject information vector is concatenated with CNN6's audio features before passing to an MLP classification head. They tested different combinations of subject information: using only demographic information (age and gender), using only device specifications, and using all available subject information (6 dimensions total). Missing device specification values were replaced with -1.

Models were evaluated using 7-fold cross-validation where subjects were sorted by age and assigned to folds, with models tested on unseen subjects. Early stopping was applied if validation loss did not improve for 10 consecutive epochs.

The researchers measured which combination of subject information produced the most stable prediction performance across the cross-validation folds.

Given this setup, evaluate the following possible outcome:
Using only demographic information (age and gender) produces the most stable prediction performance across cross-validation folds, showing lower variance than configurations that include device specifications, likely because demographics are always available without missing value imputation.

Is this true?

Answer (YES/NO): NO